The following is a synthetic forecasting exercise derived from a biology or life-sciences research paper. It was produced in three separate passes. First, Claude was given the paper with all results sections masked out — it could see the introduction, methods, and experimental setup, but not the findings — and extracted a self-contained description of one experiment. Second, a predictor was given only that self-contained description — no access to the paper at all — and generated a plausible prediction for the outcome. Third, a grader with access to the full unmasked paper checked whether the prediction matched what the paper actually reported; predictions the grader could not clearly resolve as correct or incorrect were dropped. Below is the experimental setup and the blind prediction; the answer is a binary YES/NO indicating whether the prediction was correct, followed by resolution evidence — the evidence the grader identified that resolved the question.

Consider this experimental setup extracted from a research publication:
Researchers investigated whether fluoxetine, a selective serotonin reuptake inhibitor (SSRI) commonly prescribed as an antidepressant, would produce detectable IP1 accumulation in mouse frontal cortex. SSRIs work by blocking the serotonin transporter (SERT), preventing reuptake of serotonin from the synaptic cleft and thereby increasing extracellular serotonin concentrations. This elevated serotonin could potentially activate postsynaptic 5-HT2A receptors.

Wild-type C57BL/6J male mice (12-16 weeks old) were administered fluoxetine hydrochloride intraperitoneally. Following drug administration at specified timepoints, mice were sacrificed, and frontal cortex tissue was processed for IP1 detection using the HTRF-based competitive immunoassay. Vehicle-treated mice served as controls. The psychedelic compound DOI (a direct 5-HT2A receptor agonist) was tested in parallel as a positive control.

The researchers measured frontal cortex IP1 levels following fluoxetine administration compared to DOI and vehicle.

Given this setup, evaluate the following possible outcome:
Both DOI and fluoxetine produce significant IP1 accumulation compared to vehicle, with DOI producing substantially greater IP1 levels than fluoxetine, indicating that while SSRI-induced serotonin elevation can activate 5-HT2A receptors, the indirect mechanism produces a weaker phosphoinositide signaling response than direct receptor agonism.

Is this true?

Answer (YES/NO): NO